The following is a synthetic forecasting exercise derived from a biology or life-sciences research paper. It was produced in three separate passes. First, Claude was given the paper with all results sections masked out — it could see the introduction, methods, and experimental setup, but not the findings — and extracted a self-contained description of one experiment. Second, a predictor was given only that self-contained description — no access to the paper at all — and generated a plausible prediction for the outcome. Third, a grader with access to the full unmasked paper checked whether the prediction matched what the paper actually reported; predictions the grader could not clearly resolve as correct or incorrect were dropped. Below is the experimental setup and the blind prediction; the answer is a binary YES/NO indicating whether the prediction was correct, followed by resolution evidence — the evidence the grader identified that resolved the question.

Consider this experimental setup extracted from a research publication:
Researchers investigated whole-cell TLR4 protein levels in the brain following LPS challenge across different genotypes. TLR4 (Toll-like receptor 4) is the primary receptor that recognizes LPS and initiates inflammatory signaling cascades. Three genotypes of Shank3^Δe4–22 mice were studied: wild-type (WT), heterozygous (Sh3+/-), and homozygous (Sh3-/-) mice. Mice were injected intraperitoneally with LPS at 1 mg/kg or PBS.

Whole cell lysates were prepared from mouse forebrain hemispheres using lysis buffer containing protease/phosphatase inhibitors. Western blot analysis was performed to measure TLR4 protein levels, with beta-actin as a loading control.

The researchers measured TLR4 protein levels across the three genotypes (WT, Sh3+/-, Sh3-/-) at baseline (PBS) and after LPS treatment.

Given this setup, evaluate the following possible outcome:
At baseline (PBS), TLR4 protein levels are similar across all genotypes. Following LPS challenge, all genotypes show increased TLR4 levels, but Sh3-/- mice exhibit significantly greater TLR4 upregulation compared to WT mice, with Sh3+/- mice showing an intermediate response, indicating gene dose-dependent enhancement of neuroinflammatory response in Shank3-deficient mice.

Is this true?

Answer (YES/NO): NO